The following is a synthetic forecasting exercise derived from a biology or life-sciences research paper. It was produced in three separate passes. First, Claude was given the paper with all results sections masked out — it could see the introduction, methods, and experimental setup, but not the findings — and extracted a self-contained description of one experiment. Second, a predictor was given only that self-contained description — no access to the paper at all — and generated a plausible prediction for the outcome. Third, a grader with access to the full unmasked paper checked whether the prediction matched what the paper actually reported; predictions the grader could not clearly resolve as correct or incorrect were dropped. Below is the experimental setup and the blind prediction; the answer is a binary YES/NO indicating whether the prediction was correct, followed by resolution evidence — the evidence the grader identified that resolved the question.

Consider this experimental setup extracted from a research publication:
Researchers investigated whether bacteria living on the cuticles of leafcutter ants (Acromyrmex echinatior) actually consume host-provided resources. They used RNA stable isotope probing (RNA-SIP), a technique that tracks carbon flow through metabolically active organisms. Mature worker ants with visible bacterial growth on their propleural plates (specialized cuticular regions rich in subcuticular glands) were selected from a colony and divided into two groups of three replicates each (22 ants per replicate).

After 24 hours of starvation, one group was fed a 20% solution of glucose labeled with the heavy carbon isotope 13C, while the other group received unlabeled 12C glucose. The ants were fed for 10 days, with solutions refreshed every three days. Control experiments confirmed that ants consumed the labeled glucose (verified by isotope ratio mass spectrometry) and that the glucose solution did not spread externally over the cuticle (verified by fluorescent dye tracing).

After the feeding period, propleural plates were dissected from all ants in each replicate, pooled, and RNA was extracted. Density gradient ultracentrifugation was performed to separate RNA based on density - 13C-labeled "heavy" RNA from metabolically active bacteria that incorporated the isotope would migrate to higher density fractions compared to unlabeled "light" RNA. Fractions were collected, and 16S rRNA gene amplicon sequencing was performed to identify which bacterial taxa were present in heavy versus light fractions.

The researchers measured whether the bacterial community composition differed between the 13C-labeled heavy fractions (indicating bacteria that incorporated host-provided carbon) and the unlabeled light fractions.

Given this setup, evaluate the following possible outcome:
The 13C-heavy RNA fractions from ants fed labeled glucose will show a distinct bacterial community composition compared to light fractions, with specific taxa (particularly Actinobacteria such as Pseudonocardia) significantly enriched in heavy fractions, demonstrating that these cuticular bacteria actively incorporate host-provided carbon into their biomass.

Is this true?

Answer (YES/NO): YES